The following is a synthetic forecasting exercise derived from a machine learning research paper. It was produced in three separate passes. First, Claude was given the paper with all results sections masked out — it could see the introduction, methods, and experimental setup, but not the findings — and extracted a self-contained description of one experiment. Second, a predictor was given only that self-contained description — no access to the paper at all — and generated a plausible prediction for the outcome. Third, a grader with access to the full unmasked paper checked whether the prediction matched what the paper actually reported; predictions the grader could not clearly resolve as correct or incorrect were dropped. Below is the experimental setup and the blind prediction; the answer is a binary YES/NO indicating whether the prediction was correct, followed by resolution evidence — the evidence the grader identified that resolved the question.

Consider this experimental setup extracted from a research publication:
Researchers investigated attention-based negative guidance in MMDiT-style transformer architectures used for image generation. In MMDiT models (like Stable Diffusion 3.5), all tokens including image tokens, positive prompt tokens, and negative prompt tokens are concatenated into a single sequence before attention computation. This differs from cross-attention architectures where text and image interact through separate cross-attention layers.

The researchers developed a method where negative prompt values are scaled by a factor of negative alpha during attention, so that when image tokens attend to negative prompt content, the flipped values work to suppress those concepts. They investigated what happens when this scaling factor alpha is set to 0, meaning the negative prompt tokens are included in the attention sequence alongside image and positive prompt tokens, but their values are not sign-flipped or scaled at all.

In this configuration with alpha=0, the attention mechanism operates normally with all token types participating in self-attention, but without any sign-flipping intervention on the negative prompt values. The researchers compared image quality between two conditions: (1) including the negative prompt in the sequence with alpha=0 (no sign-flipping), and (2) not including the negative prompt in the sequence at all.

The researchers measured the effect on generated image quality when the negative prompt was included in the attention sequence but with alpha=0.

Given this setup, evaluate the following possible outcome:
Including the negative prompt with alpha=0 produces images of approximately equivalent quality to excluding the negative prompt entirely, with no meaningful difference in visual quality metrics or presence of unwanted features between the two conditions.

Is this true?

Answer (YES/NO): NO